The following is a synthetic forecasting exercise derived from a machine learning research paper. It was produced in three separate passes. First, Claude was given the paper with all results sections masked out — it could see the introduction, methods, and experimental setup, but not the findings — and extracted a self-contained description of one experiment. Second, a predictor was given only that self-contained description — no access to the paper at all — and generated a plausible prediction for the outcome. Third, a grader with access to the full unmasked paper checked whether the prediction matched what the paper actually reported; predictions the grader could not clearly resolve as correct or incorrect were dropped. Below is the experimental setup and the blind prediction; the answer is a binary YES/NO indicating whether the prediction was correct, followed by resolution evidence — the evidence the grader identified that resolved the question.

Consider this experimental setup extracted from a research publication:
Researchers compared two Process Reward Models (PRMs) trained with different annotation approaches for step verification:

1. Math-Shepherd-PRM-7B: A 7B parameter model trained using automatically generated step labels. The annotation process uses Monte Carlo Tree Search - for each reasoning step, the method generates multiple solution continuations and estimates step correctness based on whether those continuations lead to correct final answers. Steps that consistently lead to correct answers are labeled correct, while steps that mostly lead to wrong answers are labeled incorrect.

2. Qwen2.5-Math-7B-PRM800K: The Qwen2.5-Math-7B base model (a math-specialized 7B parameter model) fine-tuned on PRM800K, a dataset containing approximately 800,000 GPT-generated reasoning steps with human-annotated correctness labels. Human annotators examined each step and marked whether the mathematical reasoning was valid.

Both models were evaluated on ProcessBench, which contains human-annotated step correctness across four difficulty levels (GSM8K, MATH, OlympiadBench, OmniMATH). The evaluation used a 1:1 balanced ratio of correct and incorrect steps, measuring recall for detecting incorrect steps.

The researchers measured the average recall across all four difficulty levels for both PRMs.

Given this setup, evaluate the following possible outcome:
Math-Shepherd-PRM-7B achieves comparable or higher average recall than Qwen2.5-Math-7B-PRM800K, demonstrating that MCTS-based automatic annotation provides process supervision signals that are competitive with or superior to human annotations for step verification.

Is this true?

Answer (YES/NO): NO